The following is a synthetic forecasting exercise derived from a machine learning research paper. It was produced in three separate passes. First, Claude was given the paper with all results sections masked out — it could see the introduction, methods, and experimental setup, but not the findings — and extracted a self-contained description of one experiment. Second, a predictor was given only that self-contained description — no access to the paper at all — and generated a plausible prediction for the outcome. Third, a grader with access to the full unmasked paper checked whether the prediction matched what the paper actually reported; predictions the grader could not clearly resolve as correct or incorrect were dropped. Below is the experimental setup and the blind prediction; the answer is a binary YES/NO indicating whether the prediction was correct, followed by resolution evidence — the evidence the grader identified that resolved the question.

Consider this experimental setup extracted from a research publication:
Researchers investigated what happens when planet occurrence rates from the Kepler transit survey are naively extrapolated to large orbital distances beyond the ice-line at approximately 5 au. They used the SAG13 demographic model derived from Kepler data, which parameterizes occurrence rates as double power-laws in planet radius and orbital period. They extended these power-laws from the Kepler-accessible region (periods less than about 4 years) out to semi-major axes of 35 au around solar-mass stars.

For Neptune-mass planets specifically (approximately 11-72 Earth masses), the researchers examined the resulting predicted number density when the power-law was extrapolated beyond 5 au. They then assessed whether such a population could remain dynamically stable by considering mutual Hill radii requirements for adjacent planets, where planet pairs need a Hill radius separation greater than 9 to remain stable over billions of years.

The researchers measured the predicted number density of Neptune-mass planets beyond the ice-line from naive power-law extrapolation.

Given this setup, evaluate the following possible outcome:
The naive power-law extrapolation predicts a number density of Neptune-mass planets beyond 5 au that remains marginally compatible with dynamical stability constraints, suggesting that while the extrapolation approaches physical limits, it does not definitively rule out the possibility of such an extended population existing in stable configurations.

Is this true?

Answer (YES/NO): NO